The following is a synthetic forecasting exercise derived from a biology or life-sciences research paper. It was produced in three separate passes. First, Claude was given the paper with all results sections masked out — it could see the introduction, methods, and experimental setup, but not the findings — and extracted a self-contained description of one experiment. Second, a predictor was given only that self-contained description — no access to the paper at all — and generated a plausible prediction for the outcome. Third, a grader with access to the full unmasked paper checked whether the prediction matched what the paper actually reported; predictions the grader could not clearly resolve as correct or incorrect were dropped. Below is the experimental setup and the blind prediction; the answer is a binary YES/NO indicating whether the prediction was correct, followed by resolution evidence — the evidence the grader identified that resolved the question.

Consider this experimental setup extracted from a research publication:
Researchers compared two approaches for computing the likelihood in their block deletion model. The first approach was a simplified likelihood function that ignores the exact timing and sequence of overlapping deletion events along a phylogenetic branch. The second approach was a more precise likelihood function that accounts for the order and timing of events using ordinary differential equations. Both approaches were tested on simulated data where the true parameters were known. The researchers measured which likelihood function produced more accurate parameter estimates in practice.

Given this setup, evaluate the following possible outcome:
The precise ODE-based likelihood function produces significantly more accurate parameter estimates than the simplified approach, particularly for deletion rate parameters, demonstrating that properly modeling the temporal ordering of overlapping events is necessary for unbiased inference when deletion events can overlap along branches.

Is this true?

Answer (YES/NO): NO